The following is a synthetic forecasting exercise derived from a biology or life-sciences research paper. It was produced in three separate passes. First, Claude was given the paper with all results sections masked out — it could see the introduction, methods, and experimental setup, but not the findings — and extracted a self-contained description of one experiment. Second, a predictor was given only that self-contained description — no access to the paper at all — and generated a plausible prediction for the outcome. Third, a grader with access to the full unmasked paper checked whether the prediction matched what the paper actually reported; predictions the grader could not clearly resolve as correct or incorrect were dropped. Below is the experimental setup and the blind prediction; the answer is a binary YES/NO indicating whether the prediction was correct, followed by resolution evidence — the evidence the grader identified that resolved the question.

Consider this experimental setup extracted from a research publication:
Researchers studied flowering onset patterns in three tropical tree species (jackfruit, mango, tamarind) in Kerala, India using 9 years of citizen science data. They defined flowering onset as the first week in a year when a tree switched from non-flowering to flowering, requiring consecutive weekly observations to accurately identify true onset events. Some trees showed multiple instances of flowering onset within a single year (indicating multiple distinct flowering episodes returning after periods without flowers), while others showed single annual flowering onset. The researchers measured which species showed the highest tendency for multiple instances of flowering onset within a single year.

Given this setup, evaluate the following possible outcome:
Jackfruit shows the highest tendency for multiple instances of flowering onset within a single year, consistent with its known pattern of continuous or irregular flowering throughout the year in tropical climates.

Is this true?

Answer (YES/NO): YES